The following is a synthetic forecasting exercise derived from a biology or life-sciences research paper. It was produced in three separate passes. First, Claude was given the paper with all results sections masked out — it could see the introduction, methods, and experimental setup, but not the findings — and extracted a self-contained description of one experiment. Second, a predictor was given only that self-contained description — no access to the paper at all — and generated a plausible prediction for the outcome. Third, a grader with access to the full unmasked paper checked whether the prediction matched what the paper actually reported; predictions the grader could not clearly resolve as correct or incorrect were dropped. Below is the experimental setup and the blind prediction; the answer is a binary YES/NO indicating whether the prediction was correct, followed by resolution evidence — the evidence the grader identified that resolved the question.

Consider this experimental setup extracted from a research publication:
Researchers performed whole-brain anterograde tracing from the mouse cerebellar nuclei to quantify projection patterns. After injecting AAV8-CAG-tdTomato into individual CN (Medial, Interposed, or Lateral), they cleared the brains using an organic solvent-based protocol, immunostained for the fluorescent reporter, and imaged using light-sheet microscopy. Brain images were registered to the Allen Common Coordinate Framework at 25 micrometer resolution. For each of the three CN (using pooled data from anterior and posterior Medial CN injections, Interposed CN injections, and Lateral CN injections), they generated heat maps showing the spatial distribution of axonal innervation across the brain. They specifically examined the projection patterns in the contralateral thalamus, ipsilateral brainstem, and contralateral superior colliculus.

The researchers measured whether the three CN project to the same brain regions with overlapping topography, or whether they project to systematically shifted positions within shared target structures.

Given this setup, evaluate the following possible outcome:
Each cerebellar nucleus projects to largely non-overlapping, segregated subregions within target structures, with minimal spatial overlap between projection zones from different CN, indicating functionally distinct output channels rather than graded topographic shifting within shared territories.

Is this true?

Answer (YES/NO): NO